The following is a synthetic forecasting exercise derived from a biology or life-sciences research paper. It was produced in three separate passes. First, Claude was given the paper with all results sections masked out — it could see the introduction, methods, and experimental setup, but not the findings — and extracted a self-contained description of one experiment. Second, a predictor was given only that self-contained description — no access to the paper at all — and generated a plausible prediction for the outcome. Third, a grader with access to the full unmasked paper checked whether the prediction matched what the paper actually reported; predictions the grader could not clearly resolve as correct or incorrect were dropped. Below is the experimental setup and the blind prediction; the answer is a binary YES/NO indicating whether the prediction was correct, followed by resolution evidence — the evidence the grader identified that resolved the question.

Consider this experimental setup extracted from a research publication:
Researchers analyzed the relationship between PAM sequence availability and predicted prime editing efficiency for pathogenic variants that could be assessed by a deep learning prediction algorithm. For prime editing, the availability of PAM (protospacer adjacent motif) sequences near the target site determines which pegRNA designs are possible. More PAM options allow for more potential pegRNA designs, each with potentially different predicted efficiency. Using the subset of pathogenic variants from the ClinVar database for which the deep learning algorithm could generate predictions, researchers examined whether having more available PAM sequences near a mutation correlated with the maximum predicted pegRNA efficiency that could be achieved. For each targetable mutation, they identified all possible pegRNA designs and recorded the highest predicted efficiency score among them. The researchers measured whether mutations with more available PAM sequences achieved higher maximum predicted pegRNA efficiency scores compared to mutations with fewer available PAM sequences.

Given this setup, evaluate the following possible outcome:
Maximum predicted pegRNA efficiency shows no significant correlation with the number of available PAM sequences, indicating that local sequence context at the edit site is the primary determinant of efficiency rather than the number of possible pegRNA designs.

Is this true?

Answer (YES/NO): NO